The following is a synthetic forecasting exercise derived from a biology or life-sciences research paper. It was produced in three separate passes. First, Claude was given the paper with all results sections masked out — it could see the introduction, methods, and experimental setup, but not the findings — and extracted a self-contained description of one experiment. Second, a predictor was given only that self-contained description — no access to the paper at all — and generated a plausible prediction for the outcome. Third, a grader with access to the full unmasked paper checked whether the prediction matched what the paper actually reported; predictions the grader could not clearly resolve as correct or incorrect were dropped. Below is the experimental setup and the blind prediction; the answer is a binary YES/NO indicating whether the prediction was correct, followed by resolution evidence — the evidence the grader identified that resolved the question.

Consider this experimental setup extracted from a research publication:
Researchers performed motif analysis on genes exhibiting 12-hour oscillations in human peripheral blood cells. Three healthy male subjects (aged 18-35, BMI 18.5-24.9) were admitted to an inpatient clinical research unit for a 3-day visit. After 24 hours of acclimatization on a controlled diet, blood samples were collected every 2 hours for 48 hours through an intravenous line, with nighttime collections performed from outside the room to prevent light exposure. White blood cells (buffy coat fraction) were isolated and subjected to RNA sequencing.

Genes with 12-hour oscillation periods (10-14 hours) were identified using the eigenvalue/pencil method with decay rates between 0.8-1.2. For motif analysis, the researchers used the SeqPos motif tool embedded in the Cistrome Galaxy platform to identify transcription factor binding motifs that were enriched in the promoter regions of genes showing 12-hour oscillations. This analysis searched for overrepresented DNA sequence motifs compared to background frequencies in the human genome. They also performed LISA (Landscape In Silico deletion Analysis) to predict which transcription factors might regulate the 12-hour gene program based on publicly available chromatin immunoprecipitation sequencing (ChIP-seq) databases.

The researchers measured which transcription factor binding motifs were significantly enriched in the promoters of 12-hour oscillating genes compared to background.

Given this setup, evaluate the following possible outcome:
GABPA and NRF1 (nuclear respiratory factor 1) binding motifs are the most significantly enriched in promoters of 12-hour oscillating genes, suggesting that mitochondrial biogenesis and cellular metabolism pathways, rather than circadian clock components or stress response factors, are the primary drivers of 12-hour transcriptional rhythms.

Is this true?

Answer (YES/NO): NO